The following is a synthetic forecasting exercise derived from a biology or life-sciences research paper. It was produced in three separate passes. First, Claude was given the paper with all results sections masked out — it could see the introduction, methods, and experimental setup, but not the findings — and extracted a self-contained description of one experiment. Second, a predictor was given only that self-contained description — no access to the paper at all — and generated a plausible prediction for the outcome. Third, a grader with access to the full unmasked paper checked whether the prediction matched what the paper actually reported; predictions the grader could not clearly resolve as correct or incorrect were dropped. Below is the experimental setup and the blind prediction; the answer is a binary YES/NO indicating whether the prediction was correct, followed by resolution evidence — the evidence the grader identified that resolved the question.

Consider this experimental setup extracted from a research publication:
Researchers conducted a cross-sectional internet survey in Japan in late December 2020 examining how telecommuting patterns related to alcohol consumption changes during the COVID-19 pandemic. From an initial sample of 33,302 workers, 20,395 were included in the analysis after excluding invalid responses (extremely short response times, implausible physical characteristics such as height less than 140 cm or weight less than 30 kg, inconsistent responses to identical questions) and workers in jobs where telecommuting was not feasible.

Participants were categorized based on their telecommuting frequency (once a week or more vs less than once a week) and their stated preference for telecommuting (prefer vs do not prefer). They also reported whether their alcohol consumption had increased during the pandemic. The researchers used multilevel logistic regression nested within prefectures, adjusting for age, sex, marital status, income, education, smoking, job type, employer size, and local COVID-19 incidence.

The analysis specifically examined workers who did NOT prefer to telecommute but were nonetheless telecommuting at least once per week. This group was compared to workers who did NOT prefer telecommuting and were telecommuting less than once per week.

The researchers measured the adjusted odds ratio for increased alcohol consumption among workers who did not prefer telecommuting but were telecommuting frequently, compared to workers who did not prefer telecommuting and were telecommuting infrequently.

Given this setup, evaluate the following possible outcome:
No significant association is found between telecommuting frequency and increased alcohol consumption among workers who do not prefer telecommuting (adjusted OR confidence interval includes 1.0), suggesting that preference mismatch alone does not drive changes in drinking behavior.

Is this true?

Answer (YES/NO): NO